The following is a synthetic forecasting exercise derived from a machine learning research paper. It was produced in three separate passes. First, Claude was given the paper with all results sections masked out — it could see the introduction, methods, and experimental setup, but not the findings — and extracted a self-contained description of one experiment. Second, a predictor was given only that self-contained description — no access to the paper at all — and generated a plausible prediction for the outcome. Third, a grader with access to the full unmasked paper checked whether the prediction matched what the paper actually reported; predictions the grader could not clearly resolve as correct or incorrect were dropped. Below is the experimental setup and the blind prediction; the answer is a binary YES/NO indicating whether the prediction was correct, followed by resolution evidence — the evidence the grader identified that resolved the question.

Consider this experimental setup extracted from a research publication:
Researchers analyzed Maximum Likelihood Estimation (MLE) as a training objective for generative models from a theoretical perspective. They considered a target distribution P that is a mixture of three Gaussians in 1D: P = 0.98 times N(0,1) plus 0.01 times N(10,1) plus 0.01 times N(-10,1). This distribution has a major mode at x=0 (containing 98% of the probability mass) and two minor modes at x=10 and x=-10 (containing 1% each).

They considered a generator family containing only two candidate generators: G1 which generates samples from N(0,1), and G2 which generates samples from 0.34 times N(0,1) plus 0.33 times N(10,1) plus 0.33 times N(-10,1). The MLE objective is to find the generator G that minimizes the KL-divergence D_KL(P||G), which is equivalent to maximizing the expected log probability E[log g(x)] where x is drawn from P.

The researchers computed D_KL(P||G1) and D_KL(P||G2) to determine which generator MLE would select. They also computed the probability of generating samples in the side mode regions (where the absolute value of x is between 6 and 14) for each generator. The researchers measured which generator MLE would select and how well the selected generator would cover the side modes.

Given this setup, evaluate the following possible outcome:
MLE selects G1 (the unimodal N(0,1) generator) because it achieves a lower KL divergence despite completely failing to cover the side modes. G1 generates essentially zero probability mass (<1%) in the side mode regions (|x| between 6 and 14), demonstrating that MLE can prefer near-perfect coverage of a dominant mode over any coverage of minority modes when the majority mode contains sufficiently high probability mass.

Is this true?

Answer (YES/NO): YES